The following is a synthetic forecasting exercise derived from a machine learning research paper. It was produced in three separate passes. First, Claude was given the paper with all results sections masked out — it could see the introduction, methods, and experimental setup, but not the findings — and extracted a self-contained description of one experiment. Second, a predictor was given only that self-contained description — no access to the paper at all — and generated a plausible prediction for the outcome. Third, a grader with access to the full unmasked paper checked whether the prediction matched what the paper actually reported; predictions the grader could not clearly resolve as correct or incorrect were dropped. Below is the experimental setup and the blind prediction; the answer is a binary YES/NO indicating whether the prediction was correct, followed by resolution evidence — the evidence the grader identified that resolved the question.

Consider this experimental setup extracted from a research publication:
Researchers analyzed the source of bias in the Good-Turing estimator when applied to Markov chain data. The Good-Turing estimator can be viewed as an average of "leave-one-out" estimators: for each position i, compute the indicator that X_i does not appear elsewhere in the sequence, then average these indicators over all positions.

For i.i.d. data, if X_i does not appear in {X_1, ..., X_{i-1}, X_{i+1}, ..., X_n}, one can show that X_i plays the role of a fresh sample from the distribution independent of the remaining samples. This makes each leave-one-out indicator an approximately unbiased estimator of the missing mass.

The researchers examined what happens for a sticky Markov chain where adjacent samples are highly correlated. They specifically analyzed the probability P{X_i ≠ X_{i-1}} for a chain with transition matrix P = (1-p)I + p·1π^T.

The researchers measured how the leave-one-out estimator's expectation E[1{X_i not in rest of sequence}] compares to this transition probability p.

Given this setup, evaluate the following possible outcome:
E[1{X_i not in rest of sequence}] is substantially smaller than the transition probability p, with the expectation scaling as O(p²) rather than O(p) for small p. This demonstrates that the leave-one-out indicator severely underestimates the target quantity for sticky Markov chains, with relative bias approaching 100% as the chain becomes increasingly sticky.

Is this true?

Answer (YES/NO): NO